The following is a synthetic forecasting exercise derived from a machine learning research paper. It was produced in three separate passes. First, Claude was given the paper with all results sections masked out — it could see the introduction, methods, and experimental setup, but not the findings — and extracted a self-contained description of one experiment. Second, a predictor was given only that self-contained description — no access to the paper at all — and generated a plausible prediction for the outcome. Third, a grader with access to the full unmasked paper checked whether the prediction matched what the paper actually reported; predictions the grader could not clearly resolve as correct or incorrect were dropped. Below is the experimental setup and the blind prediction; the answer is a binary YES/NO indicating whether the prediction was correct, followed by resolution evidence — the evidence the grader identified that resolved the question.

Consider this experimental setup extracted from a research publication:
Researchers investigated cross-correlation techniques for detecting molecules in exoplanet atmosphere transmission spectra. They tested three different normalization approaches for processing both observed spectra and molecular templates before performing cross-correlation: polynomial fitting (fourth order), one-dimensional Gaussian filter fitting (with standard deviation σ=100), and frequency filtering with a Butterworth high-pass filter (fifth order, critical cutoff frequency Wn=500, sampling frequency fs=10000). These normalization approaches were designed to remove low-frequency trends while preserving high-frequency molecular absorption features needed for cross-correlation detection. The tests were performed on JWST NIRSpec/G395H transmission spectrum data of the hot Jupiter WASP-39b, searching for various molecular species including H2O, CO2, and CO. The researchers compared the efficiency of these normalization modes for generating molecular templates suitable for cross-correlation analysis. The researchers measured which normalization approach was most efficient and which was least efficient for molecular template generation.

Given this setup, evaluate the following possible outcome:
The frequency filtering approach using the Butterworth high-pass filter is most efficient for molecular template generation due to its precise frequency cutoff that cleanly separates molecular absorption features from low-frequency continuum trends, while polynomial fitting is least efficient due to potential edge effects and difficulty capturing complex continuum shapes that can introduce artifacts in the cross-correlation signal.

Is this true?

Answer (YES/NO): NO